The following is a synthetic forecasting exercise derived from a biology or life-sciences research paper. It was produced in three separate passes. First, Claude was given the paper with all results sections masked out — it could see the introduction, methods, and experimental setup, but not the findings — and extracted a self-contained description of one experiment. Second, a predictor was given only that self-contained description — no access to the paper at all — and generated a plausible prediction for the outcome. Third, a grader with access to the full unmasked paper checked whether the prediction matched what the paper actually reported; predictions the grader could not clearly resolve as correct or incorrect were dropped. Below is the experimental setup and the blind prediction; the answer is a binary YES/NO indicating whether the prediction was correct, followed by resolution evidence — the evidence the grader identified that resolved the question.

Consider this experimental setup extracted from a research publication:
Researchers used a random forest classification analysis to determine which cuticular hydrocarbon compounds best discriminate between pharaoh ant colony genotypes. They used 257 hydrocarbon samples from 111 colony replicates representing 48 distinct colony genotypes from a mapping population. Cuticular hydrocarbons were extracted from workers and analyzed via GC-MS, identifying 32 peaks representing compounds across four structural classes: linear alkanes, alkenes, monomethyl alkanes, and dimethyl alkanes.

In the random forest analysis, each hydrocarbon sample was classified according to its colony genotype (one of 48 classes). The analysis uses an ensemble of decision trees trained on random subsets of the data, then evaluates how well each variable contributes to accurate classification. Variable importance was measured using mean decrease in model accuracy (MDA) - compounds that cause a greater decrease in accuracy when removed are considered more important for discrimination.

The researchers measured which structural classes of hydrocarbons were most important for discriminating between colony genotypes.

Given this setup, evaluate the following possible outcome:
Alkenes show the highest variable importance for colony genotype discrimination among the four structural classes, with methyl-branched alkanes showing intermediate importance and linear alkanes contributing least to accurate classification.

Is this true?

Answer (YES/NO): NO